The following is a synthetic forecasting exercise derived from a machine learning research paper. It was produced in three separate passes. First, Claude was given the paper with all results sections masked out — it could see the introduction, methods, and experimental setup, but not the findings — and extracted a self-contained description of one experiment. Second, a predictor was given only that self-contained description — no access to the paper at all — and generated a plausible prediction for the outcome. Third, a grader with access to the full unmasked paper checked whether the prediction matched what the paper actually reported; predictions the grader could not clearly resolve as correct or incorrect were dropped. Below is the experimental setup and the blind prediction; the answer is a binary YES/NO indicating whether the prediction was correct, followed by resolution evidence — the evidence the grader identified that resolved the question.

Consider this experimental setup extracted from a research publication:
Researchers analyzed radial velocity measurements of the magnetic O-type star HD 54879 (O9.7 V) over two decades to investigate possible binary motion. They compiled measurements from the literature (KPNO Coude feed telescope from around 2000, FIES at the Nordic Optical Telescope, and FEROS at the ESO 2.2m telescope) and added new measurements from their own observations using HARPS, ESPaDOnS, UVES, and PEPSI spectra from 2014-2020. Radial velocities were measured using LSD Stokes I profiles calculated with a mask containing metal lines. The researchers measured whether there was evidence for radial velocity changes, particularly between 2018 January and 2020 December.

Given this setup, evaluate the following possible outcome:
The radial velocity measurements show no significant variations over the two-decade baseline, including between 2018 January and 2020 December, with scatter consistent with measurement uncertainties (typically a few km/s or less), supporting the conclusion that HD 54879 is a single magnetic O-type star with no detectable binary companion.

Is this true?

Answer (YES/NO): NO